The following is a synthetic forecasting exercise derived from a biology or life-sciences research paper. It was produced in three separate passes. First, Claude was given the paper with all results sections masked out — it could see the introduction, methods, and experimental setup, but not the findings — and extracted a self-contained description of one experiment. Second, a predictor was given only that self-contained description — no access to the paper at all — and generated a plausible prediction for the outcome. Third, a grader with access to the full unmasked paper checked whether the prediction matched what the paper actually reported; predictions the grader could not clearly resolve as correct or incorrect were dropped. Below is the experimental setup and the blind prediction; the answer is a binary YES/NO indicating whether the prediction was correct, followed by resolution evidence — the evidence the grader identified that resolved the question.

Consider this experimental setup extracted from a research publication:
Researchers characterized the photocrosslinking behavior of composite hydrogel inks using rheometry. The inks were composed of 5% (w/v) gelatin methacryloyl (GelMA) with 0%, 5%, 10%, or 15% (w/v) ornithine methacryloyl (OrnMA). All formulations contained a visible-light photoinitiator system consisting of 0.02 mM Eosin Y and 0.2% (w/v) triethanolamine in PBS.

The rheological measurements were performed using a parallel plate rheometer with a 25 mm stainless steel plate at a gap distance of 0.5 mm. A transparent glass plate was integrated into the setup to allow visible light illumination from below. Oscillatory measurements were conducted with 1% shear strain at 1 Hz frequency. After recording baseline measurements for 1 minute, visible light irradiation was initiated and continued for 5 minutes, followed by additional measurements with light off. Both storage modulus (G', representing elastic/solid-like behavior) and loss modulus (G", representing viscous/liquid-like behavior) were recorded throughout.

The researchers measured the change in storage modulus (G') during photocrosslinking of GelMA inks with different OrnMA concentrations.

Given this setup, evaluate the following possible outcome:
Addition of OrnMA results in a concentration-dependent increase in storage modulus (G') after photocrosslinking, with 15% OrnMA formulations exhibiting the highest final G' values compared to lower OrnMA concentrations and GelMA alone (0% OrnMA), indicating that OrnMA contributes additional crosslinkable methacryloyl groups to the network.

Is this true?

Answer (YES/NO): NO